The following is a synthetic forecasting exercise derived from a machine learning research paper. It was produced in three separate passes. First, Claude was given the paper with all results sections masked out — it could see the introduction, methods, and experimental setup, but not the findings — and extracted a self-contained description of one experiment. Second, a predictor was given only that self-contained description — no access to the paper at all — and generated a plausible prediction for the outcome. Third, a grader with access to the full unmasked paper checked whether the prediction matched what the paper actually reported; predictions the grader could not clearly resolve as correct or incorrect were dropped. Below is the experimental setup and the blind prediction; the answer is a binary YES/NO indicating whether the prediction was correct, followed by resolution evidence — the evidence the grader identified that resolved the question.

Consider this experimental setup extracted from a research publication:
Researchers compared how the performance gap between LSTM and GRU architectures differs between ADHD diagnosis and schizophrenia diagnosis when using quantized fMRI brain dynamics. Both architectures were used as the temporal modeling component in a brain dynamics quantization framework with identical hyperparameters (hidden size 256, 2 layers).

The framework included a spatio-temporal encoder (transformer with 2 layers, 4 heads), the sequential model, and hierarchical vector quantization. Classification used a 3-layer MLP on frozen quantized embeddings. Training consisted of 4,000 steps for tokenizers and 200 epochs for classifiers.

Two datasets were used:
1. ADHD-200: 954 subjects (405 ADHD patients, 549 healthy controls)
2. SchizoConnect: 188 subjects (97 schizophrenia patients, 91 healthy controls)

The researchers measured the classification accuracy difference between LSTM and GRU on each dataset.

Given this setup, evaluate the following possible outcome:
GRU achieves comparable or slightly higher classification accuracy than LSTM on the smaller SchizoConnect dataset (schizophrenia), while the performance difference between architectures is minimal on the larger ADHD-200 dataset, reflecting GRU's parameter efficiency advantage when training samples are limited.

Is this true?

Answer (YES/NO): NO